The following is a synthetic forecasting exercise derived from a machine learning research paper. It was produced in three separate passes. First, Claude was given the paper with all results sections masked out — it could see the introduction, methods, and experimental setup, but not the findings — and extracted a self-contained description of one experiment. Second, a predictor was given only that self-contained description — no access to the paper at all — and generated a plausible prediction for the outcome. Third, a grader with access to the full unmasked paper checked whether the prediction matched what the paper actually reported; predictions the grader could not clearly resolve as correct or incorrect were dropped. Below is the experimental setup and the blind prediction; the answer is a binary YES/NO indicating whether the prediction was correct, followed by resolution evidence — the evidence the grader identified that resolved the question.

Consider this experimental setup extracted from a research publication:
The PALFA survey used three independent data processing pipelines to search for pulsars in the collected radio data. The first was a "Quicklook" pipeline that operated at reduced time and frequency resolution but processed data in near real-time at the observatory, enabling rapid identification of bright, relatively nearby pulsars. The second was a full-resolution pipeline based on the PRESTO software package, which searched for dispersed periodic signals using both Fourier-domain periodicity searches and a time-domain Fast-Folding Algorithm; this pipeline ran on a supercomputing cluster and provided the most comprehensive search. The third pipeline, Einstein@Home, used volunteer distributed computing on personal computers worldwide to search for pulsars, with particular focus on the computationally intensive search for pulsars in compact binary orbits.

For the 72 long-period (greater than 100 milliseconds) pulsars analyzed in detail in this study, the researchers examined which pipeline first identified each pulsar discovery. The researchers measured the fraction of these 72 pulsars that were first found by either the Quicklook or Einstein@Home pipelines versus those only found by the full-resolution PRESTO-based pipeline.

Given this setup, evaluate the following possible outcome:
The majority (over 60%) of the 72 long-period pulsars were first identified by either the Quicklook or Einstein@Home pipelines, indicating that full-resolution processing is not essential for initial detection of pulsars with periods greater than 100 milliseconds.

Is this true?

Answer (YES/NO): NO